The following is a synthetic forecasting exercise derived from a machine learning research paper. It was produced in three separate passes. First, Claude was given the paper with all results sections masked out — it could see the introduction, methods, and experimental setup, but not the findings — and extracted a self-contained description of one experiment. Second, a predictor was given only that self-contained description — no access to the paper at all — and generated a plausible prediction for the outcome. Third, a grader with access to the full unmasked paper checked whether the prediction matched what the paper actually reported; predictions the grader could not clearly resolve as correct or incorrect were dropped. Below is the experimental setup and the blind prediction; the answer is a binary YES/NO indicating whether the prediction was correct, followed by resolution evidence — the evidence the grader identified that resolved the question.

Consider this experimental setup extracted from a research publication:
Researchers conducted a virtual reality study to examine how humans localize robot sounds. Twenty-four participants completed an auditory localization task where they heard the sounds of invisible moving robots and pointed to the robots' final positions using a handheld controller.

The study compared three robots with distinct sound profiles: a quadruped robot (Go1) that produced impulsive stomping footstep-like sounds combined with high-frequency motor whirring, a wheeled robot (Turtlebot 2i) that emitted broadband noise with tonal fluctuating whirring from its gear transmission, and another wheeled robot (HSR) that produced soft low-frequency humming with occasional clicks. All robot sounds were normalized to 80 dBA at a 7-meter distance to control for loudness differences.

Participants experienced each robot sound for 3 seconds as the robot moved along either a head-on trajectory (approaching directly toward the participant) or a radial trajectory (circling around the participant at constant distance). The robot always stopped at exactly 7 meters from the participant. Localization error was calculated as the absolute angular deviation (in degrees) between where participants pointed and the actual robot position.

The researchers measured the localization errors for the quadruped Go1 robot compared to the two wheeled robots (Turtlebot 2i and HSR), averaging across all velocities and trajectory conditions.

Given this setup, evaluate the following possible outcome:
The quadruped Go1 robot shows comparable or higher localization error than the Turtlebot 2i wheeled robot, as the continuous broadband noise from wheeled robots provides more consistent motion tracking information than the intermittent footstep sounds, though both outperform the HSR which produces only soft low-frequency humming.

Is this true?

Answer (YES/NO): YES